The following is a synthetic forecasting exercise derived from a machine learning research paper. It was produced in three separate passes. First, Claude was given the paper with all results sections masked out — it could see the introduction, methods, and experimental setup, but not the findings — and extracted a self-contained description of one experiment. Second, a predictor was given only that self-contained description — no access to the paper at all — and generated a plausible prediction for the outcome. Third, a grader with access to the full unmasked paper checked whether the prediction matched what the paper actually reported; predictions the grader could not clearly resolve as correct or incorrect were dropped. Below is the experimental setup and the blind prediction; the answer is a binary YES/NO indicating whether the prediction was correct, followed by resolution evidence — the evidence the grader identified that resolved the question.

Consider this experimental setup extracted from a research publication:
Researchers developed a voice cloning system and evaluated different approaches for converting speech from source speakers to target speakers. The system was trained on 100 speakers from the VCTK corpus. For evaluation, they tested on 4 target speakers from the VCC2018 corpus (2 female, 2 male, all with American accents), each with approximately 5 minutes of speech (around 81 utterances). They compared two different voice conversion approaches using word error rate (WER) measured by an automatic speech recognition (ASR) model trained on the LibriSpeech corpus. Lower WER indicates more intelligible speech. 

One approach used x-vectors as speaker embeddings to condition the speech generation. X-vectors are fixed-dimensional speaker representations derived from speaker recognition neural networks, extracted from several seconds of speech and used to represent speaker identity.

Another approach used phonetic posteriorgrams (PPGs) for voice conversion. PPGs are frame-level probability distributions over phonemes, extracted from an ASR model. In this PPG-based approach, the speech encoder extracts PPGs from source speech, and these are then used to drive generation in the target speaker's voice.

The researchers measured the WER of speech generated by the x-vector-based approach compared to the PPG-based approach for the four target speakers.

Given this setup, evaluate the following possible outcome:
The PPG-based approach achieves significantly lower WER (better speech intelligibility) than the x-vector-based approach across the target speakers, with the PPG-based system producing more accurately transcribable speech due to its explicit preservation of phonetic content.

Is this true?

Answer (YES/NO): NO